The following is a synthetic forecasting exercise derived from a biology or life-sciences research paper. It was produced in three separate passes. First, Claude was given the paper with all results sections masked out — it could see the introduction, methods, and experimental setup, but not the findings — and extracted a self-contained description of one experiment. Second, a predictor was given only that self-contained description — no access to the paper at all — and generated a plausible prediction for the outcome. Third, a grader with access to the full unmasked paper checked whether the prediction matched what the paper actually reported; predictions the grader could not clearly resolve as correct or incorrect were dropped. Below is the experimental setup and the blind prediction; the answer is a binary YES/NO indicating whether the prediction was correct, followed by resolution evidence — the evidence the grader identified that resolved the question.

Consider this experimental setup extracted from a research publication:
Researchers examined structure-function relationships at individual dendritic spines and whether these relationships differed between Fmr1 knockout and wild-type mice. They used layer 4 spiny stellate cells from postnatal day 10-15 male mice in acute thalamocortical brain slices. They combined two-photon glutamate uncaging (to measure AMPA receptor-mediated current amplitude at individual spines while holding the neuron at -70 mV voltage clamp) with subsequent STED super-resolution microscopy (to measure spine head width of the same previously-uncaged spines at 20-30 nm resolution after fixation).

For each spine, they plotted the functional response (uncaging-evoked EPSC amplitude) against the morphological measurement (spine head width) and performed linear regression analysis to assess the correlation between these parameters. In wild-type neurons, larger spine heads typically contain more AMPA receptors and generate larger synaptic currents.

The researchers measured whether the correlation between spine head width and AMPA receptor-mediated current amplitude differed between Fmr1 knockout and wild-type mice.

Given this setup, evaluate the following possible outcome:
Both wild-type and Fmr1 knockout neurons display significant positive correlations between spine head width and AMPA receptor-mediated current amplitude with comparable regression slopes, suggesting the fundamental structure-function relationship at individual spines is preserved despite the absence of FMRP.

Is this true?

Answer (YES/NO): NO